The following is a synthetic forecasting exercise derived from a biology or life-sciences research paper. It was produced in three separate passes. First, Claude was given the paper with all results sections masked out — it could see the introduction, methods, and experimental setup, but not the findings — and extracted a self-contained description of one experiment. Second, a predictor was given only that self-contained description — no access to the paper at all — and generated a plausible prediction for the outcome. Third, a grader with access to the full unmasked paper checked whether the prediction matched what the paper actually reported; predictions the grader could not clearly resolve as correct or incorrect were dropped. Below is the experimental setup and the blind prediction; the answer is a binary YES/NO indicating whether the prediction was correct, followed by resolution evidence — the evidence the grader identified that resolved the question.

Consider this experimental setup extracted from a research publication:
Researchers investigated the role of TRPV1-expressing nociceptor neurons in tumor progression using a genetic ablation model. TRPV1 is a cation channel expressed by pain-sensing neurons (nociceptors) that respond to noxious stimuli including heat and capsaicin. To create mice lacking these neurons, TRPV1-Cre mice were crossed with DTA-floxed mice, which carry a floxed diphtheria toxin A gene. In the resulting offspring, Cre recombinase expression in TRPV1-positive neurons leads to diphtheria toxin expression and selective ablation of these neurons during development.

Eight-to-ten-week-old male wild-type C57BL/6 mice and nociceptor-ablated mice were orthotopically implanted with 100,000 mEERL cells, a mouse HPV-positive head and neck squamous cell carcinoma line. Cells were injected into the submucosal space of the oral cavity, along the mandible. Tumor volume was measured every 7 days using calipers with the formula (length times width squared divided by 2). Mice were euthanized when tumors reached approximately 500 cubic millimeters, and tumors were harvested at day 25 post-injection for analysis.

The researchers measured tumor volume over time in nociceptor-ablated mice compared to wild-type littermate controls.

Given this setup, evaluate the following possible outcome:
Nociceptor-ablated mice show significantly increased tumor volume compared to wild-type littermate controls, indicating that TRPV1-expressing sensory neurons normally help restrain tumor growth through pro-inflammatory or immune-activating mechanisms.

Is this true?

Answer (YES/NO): NO